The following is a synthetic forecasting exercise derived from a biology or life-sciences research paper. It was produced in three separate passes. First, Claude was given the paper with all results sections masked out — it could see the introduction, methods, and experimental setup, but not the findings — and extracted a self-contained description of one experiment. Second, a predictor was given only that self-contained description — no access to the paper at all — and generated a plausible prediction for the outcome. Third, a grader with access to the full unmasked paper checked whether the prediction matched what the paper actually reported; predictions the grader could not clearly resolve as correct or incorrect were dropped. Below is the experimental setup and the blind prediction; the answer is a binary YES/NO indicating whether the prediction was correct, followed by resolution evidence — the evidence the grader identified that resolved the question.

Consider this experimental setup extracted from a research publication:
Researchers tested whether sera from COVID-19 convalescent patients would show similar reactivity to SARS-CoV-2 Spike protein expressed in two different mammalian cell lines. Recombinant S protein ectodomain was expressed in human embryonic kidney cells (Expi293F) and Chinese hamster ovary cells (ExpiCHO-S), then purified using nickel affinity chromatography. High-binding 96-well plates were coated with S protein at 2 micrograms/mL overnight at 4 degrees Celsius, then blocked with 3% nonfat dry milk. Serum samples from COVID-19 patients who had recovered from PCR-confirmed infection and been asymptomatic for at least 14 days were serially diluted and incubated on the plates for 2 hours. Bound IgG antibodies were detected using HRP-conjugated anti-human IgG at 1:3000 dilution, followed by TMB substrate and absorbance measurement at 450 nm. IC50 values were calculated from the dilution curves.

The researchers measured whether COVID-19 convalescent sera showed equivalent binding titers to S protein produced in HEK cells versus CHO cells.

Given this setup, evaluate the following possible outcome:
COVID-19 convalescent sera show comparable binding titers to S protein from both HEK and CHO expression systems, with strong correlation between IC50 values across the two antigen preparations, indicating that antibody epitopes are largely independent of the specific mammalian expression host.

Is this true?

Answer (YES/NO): YES